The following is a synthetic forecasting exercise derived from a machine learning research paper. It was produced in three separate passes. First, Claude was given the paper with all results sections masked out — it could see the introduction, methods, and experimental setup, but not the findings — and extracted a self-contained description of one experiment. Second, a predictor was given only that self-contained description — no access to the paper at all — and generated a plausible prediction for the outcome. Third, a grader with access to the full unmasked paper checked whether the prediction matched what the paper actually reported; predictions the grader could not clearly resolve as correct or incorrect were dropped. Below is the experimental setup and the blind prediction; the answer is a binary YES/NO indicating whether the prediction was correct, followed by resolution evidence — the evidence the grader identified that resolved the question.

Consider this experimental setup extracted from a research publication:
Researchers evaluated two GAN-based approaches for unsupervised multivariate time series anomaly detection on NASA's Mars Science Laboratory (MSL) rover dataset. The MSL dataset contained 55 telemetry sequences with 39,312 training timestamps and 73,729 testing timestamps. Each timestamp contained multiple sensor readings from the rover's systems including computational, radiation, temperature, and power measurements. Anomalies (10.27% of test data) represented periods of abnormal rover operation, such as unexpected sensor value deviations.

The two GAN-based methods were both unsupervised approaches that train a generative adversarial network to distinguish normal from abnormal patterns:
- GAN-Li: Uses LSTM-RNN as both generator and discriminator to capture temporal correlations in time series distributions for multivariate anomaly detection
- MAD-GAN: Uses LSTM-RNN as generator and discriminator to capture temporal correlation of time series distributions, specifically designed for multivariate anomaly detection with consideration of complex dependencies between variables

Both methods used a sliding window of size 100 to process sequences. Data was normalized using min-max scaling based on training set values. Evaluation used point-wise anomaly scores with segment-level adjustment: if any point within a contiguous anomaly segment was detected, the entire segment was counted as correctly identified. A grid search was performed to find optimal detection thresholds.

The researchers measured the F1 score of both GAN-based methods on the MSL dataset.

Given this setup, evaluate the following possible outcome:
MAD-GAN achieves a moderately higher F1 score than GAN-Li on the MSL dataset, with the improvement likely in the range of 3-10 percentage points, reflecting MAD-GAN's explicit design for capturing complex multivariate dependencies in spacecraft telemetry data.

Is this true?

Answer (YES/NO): YES